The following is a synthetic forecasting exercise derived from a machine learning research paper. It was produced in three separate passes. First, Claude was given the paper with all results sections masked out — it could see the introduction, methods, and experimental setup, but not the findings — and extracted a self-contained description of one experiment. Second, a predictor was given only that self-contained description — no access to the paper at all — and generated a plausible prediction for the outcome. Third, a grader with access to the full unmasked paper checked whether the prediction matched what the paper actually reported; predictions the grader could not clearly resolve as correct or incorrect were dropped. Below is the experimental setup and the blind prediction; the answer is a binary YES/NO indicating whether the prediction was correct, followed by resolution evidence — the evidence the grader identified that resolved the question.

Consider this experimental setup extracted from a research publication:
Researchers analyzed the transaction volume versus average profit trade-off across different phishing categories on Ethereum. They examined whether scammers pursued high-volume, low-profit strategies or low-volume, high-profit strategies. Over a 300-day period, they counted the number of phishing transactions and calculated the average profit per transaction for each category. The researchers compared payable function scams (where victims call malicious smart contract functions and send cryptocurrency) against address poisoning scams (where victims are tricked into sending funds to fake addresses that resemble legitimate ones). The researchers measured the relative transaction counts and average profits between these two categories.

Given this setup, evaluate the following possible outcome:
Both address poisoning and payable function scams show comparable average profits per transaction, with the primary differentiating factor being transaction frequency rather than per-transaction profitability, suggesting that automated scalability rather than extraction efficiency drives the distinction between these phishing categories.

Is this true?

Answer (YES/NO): NO